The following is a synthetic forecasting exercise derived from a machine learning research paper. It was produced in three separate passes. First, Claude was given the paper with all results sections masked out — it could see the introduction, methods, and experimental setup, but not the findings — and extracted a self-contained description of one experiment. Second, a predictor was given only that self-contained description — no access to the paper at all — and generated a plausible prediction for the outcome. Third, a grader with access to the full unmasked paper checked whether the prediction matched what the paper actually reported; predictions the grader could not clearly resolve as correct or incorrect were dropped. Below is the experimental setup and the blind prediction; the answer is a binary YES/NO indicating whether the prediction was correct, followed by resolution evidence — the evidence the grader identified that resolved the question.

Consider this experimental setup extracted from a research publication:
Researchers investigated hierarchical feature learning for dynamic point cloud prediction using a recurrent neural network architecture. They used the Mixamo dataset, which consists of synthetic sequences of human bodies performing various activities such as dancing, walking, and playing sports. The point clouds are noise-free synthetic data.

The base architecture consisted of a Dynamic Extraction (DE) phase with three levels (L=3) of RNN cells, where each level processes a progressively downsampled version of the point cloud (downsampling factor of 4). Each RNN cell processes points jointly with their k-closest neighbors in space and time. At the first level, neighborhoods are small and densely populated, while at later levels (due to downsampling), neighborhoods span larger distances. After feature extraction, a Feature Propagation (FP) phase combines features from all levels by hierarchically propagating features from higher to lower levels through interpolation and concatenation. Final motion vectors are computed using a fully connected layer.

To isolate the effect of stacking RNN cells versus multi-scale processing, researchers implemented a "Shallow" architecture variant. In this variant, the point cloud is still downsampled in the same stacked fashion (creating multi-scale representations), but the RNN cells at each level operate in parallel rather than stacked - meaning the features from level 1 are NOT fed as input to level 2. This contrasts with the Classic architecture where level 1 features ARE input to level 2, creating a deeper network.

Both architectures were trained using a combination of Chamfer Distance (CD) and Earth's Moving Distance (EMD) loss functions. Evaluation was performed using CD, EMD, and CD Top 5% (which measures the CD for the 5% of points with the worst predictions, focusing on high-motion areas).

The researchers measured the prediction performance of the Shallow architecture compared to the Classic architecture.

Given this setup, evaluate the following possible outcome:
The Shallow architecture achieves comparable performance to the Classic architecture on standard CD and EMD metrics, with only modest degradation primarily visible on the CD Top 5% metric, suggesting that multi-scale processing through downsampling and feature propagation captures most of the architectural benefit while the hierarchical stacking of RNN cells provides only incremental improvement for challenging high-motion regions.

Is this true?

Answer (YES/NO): NO